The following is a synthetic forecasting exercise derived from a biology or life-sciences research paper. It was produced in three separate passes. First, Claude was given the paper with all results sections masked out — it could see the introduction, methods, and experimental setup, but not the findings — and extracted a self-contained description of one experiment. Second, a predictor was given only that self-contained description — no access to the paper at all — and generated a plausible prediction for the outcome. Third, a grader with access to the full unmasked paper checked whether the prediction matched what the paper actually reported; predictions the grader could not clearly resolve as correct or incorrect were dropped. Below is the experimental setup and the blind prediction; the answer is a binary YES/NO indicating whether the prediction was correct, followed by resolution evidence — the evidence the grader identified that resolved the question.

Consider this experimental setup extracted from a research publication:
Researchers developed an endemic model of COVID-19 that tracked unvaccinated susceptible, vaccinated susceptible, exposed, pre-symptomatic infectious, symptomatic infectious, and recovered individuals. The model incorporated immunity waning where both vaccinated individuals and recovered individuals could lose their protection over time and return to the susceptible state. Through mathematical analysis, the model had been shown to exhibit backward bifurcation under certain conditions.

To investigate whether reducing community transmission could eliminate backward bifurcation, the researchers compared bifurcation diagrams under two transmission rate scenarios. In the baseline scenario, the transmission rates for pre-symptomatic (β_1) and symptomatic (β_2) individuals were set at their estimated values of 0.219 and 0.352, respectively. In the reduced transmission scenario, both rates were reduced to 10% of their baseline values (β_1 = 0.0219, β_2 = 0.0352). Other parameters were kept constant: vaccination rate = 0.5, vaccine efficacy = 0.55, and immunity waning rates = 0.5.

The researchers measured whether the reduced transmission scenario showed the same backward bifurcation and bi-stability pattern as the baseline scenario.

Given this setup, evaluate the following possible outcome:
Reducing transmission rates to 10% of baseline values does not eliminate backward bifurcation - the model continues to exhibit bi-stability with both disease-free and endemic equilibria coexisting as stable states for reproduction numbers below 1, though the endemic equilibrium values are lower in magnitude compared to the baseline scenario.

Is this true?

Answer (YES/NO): NO